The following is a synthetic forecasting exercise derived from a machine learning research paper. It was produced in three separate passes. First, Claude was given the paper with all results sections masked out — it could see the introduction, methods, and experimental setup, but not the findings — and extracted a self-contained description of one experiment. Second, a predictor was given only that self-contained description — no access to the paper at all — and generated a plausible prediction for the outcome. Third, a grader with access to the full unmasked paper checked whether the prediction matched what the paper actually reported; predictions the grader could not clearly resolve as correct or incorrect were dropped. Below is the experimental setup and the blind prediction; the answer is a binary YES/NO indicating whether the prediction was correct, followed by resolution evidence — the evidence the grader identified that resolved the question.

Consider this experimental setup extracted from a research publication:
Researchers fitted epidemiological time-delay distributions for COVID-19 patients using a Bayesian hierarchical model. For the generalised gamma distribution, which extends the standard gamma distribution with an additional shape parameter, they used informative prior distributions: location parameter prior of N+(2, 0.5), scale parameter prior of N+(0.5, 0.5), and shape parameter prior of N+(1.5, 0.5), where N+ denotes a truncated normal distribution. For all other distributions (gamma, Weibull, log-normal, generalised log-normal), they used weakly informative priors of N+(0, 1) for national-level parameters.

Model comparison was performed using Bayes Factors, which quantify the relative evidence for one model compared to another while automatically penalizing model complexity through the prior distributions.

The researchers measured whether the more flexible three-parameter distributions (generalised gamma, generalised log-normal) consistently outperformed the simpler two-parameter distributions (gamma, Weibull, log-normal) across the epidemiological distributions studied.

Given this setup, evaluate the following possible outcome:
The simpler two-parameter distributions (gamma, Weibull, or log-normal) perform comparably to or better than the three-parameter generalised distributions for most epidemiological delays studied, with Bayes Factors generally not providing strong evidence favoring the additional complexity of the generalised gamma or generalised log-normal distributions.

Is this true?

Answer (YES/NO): NO